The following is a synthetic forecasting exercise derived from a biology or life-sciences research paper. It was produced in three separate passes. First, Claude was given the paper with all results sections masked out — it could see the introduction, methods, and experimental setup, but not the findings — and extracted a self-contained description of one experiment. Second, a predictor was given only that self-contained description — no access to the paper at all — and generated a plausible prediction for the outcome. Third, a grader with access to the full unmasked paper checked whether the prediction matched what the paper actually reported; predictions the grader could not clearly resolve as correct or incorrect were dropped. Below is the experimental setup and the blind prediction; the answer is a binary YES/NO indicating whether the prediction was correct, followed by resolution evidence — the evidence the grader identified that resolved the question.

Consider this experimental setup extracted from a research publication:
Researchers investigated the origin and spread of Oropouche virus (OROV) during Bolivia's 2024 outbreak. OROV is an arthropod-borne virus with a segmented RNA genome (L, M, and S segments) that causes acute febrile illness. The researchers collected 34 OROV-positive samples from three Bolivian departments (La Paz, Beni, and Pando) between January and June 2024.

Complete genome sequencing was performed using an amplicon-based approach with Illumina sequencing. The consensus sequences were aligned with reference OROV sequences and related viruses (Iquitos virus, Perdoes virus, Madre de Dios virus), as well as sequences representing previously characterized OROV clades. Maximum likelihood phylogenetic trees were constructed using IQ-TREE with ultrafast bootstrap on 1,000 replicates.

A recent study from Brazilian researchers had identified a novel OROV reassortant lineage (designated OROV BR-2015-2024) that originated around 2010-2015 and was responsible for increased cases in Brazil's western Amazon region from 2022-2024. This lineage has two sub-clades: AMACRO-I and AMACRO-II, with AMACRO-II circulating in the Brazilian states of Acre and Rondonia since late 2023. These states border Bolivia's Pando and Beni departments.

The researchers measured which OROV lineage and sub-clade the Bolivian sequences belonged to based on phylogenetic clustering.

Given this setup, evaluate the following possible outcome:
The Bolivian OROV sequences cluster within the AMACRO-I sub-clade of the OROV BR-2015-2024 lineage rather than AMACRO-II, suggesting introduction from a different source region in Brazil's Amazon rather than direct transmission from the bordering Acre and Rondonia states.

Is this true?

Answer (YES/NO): NO